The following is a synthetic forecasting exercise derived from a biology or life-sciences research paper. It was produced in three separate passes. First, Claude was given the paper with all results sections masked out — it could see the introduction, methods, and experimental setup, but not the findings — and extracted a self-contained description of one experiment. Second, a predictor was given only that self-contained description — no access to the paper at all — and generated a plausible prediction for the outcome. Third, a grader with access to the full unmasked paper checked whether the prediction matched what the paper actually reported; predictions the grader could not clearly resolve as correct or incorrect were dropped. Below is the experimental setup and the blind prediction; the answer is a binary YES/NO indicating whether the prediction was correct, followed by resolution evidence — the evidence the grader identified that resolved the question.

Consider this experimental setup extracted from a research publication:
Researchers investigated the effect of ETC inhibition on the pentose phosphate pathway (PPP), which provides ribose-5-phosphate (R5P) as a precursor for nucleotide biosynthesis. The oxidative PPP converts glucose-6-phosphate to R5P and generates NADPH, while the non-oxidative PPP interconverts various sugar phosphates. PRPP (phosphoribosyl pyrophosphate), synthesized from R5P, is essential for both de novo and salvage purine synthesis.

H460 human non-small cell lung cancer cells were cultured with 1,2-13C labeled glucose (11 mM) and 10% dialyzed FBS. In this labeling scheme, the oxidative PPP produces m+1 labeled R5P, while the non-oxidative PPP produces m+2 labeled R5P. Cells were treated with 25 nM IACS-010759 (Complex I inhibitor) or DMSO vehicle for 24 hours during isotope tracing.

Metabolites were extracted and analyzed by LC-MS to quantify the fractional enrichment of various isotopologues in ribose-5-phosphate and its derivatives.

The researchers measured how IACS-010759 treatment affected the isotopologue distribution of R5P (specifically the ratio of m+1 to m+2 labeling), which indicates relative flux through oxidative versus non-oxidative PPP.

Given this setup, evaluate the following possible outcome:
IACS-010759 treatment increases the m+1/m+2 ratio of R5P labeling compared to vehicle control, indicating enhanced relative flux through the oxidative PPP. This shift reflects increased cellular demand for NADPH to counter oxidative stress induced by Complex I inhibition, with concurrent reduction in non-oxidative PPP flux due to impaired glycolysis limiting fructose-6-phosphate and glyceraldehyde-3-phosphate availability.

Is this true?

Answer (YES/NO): YES